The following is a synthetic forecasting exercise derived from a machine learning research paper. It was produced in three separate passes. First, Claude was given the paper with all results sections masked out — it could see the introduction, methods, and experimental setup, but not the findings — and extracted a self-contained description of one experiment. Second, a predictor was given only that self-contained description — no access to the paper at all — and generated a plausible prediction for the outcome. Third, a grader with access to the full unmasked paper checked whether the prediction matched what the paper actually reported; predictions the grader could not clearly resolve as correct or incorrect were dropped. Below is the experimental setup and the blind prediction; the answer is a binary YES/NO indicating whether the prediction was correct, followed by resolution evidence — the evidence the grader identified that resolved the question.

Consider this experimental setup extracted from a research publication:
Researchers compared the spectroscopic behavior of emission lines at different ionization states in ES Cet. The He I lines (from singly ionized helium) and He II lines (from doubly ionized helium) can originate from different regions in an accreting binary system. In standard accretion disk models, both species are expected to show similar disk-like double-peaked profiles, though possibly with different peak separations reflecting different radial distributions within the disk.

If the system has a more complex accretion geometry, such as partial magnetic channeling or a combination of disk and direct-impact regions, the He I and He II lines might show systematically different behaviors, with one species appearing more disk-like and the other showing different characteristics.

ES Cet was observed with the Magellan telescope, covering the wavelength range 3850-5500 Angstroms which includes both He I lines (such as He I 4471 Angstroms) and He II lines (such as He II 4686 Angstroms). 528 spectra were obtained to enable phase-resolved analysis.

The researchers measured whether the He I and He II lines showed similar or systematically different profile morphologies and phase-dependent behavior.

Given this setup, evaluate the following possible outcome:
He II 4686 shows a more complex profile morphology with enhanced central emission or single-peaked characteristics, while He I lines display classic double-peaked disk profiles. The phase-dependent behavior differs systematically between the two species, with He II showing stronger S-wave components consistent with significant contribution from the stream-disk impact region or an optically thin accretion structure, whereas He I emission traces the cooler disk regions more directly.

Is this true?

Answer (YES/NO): NO